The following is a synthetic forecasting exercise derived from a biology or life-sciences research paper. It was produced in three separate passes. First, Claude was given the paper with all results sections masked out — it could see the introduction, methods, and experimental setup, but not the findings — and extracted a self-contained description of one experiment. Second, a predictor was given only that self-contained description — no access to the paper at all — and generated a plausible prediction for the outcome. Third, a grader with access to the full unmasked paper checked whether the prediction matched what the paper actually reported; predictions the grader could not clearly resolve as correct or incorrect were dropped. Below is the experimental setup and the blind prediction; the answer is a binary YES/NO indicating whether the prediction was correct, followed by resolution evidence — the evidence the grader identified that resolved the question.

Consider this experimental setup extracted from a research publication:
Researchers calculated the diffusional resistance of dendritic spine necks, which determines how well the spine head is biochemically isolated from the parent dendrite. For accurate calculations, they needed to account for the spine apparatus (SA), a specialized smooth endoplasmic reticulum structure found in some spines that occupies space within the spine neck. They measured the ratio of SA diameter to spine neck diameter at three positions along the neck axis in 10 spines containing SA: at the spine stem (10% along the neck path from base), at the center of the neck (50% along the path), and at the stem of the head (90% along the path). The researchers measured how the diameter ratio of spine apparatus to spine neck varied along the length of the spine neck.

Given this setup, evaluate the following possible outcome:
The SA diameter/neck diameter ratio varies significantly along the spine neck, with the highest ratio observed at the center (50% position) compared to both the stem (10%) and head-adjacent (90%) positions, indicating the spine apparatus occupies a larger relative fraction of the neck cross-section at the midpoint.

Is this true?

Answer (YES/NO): NO